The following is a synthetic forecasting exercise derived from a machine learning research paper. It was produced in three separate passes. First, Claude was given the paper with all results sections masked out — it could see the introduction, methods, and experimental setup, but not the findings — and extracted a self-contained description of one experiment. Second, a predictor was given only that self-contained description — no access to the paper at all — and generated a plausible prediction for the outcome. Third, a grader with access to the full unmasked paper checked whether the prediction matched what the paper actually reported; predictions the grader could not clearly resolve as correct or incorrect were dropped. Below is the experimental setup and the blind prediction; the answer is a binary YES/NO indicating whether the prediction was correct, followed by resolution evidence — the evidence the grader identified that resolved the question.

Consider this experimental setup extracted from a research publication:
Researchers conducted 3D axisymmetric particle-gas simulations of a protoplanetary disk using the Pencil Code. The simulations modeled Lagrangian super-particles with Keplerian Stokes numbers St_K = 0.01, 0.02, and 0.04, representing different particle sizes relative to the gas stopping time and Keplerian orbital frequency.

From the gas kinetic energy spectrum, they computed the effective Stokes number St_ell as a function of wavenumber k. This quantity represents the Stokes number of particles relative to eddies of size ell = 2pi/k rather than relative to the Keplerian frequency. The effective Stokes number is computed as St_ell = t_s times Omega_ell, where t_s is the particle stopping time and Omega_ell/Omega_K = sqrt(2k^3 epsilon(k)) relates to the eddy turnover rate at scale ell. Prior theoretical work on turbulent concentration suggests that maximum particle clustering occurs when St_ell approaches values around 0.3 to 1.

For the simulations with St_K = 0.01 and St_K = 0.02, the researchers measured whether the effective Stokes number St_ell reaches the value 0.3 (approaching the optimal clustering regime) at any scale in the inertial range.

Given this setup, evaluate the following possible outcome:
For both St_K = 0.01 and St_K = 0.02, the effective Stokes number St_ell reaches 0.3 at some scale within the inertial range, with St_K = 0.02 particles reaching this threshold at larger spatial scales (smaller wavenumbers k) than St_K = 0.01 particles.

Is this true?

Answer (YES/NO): NO